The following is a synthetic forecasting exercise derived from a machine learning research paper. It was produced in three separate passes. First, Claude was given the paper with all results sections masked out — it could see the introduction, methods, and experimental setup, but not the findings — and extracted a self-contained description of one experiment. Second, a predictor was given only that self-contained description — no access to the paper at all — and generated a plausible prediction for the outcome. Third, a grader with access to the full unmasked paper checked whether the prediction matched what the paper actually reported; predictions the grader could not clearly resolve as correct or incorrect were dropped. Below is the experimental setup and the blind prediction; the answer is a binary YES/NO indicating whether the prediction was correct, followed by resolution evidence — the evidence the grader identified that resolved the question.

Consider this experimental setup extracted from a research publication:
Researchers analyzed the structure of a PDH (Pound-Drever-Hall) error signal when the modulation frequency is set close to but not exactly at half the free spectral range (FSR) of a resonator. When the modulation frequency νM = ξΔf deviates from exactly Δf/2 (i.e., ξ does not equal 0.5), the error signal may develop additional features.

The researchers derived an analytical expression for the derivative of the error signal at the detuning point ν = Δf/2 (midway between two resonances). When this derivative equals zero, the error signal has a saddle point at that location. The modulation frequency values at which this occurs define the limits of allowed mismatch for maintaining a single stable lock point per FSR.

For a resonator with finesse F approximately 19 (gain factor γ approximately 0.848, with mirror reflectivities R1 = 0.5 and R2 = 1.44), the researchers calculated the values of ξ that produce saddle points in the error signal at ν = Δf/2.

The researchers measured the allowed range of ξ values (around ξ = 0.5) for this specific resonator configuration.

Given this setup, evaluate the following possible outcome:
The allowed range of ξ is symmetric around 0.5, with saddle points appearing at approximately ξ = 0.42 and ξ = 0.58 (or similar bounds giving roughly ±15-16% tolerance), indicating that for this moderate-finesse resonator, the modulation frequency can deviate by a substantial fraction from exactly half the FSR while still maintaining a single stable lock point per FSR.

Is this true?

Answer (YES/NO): NO